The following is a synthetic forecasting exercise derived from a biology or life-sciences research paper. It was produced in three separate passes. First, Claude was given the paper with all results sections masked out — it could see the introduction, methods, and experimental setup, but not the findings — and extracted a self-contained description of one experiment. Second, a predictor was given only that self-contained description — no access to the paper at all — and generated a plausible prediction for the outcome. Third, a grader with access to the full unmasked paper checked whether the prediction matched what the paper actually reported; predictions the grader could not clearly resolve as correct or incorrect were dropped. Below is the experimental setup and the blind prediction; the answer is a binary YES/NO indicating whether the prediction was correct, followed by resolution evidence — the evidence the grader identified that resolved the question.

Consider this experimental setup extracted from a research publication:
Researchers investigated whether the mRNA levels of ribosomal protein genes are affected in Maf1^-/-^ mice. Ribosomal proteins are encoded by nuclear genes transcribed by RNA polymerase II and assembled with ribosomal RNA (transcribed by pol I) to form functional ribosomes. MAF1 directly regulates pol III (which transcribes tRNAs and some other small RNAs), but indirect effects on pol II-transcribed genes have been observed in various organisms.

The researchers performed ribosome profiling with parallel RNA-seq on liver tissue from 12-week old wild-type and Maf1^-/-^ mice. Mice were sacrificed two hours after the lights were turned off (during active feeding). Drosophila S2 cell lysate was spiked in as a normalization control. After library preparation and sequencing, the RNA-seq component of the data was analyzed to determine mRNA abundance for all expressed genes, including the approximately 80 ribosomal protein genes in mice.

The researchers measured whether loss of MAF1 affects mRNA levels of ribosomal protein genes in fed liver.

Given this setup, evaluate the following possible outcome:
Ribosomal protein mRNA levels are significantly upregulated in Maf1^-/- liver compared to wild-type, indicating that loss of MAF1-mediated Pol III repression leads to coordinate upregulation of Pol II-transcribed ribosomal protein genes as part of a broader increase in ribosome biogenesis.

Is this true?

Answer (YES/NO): NO